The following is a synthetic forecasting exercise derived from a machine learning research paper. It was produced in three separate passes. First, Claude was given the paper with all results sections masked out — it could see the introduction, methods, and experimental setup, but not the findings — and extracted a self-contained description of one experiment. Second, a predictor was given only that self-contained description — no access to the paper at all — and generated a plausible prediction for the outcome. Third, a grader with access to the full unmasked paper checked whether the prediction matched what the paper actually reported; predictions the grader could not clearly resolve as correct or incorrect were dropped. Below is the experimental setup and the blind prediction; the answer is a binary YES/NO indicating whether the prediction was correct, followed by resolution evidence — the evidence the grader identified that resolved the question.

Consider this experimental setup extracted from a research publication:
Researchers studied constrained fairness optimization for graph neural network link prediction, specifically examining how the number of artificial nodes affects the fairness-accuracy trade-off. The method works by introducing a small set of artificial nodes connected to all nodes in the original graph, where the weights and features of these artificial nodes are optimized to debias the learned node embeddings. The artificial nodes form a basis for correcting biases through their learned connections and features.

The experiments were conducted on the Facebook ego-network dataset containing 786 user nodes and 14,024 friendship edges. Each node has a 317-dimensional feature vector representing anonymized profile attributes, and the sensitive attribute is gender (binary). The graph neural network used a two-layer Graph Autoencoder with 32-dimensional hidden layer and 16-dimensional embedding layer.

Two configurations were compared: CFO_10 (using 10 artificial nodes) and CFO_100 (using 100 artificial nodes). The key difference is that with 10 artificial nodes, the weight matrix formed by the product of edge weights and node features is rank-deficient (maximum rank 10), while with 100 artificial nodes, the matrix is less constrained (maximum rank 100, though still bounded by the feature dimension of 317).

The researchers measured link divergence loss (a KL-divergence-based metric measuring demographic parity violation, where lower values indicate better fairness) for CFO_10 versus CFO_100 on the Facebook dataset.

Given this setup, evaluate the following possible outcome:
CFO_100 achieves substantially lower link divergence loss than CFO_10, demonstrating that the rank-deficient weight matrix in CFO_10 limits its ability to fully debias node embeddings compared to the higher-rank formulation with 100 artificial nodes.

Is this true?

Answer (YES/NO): YES